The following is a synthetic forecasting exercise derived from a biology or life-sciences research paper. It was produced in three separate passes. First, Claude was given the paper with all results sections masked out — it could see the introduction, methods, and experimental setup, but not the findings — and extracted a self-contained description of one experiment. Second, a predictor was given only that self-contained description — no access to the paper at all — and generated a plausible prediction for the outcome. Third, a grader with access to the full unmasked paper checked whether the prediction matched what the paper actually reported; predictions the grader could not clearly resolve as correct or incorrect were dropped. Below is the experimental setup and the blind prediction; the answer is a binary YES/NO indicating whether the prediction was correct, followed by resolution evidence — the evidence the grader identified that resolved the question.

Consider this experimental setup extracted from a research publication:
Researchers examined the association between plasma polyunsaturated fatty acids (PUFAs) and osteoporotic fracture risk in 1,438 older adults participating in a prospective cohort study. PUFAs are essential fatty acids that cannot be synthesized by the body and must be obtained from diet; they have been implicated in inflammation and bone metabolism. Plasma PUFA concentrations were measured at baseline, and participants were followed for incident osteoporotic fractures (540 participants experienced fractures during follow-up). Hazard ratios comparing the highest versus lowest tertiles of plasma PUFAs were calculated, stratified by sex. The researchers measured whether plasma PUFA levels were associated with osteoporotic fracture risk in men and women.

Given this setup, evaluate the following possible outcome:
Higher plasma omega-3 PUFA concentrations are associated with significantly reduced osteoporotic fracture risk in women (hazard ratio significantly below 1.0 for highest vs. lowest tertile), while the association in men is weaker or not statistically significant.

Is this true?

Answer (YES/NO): NO